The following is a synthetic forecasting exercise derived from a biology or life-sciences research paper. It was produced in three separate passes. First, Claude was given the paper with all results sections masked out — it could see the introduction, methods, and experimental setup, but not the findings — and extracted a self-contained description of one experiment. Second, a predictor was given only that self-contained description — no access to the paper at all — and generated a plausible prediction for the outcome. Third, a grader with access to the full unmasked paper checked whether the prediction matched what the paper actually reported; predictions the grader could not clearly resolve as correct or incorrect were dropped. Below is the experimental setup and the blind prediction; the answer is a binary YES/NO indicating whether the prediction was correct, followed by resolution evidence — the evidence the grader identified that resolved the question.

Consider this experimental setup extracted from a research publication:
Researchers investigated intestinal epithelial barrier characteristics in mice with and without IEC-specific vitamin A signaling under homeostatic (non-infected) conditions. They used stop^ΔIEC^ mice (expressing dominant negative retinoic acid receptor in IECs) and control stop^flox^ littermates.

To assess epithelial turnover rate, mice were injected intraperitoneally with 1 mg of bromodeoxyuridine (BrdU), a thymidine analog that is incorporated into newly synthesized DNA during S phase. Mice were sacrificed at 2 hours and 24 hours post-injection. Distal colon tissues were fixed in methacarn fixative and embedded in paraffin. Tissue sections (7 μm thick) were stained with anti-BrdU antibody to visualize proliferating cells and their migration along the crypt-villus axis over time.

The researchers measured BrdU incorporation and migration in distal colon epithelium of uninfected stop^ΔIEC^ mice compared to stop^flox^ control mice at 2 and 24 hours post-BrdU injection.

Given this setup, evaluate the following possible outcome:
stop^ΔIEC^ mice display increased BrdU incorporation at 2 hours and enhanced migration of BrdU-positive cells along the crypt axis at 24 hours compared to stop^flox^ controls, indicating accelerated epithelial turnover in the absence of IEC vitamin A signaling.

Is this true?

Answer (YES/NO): NO